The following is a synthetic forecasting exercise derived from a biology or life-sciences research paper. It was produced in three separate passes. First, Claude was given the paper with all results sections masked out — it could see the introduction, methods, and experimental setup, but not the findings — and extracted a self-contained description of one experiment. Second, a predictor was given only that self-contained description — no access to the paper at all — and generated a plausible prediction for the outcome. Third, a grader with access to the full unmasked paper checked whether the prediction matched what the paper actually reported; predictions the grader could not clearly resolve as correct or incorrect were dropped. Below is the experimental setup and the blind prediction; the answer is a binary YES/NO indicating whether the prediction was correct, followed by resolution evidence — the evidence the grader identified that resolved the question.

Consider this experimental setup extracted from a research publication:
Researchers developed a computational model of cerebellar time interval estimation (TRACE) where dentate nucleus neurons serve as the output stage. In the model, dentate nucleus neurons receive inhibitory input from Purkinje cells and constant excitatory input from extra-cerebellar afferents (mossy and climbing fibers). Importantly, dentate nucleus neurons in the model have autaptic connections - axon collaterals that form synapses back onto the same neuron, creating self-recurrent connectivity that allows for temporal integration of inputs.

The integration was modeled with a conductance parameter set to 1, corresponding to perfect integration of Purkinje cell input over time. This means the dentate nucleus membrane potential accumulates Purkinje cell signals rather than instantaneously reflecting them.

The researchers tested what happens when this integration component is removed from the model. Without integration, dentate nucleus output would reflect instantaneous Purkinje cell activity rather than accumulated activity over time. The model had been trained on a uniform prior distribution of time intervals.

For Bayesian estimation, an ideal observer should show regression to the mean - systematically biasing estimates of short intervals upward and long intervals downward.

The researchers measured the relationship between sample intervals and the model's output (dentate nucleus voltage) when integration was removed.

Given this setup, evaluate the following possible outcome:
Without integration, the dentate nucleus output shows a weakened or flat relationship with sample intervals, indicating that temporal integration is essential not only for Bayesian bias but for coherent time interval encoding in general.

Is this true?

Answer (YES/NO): YES